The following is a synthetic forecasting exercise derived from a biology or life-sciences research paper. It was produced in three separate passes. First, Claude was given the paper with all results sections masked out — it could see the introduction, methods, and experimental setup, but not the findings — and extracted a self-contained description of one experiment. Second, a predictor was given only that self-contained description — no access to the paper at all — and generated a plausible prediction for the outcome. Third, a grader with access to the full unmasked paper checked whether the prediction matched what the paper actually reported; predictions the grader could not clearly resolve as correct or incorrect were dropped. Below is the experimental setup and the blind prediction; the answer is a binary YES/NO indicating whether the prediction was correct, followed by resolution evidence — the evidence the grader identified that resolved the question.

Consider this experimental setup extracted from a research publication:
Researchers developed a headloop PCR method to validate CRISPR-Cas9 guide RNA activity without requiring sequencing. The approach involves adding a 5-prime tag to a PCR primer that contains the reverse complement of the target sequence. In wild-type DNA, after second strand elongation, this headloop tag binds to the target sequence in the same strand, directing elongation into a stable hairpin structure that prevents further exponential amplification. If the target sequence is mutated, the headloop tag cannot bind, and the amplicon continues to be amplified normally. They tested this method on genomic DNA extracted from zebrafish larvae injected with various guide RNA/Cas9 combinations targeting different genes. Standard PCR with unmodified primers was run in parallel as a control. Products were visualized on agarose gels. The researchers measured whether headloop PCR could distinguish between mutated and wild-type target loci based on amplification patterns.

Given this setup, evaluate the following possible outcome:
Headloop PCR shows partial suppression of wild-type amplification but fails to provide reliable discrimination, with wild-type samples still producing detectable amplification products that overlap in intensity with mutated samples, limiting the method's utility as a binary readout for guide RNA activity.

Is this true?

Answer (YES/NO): NO